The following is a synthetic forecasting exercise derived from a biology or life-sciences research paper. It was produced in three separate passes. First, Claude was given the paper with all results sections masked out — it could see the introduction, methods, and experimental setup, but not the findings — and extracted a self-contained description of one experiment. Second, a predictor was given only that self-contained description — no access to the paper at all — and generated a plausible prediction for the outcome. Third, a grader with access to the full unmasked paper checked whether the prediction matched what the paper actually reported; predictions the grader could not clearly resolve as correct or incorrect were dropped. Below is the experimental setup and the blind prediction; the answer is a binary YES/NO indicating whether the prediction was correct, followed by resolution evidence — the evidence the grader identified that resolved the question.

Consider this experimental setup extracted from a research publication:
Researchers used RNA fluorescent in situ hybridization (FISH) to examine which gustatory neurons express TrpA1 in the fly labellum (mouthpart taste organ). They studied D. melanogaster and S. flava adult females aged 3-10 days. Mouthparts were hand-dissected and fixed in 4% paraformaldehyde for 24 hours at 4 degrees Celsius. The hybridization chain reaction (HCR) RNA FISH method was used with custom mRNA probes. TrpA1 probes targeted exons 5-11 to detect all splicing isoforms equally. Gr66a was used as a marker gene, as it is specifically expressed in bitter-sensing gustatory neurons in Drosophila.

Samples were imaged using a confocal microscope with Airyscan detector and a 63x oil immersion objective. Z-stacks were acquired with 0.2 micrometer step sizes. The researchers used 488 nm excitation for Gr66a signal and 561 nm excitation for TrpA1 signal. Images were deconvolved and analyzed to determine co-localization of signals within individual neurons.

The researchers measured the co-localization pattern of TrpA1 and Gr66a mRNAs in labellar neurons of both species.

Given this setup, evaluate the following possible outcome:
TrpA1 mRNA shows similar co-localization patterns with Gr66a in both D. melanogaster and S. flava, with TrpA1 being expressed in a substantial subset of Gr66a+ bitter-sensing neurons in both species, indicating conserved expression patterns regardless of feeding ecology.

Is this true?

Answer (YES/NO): YES